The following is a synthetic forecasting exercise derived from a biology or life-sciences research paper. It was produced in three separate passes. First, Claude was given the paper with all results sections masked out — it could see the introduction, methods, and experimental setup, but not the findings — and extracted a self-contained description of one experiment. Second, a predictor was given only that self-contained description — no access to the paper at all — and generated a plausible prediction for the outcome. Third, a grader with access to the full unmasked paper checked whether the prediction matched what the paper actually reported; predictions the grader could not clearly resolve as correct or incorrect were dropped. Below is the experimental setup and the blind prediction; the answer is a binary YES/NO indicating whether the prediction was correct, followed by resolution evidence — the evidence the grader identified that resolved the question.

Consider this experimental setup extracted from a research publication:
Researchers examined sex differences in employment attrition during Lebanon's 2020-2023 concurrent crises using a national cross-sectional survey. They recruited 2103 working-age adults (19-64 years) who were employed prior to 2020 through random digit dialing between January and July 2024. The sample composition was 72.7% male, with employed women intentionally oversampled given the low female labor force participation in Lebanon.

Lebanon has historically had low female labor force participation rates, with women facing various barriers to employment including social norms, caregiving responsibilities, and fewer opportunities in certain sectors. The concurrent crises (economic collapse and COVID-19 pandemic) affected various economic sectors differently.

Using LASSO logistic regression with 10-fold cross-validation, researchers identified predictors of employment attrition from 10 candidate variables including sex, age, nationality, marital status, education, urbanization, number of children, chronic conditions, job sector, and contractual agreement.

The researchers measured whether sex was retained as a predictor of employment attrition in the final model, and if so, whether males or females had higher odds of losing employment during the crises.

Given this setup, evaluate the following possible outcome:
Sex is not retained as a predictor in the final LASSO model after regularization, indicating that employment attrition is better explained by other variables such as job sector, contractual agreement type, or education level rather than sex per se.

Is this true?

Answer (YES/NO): NO